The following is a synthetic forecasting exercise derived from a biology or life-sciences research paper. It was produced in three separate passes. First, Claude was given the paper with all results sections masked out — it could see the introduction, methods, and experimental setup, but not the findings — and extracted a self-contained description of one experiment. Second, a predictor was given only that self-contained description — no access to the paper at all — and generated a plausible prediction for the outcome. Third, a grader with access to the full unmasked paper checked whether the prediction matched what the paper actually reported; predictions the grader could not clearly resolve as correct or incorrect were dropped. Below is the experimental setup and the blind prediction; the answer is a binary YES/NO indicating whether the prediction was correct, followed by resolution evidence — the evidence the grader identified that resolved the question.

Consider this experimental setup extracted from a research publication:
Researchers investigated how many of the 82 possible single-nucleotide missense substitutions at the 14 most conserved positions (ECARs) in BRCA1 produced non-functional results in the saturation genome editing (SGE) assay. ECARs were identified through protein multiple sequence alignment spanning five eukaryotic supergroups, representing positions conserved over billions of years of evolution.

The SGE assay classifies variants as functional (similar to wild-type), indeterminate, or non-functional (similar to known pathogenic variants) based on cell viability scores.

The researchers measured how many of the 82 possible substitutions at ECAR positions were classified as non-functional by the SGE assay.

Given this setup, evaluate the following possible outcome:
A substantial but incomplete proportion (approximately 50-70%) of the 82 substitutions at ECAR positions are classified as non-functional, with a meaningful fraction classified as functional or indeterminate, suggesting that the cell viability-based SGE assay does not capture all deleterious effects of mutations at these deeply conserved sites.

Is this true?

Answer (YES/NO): NO